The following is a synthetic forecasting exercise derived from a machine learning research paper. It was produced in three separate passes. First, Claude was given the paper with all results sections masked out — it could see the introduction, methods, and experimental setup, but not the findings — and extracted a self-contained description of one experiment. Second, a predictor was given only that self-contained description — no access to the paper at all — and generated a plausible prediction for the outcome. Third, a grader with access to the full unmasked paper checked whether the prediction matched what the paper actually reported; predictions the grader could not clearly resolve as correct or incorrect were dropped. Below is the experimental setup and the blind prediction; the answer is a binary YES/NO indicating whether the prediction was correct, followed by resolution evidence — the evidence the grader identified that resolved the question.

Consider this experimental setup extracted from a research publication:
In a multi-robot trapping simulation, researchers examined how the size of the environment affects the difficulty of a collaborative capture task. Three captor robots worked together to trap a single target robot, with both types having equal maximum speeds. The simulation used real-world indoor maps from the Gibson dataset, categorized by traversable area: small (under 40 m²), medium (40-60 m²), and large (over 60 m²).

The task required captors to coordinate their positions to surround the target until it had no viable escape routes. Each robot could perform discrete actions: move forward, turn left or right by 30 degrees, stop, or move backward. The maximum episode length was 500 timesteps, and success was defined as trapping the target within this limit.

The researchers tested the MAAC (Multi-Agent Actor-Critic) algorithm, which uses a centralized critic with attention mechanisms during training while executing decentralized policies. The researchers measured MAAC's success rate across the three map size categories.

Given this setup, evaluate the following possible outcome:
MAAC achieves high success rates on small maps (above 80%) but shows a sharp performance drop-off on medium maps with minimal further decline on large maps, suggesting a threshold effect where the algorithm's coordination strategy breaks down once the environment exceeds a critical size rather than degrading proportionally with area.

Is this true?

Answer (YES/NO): NO